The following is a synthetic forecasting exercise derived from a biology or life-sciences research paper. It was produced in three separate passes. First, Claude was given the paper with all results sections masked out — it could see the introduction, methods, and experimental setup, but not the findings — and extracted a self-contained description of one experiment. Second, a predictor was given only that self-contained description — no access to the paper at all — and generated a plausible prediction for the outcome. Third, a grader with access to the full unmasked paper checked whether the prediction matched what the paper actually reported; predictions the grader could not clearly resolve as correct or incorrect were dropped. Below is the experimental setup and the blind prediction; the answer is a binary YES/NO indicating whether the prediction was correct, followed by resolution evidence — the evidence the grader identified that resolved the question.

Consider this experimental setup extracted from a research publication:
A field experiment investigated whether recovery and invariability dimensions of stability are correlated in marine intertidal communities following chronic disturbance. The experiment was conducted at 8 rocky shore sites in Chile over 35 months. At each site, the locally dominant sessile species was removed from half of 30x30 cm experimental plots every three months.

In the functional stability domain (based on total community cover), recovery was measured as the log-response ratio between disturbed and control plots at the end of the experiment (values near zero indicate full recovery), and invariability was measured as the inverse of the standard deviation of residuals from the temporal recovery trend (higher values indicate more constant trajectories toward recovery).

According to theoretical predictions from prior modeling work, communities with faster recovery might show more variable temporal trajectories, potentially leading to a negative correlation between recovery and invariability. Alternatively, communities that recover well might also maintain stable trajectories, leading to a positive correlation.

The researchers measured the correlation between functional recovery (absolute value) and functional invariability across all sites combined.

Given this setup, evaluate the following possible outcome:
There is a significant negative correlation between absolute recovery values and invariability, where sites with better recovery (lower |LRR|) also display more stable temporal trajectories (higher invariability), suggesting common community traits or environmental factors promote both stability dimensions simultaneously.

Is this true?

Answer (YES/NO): NO